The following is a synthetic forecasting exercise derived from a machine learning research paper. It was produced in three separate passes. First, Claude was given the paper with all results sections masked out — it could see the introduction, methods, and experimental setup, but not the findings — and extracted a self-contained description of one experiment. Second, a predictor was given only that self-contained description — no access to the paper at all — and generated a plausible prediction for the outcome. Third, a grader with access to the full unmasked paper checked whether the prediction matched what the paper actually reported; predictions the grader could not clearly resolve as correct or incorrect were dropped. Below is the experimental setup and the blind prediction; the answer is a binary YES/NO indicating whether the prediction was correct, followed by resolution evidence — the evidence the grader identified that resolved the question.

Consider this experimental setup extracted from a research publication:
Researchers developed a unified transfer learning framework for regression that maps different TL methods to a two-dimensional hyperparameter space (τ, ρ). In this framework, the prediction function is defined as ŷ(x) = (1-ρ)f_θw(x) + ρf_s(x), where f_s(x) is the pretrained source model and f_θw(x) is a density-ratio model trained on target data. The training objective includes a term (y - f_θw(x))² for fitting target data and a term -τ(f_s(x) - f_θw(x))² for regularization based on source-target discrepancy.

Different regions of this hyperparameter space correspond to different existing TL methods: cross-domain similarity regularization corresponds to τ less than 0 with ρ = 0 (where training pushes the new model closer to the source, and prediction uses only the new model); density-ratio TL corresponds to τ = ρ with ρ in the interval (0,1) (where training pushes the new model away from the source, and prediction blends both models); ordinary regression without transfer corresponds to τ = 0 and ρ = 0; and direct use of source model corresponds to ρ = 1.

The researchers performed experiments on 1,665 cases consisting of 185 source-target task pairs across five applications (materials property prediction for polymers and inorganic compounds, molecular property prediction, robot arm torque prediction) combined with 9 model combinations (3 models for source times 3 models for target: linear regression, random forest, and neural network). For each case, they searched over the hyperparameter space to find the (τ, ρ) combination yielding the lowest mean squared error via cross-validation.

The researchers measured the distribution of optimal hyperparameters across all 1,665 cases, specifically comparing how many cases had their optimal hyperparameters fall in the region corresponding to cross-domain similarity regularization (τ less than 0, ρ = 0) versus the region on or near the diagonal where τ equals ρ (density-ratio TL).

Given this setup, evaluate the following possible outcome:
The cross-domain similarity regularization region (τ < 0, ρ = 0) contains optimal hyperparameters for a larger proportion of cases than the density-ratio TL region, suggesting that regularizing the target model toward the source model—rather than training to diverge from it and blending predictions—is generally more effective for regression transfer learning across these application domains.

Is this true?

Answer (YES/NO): NO